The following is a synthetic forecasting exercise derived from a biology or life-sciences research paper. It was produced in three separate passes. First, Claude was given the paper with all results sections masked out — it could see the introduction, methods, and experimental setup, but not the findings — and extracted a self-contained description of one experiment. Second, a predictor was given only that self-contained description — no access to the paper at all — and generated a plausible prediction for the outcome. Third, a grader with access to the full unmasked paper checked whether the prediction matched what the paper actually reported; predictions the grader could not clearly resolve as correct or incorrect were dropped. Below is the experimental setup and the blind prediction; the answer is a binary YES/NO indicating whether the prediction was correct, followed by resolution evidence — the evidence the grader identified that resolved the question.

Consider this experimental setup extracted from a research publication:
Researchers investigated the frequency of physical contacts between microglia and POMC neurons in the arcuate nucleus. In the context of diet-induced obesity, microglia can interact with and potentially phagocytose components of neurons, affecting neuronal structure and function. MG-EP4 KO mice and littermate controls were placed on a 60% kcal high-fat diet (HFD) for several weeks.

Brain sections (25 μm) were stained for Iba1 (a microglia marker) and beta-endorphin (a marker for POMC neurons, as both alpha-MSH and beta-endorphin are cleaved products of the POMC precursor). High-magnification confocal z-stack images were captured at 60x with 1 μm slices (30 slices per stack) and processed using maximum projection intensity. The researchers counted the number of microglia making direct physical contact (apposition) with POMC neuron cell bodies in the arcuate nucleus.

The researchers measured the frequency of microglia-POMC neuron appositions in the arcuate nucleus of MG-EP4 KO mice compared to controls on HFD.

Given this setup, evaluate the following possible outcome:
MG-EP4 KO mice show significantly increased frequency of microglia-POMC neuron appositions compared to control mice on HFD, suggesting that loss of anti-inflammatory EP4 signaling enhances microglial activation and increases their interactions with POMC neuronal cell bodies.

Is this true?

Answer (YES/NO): NO